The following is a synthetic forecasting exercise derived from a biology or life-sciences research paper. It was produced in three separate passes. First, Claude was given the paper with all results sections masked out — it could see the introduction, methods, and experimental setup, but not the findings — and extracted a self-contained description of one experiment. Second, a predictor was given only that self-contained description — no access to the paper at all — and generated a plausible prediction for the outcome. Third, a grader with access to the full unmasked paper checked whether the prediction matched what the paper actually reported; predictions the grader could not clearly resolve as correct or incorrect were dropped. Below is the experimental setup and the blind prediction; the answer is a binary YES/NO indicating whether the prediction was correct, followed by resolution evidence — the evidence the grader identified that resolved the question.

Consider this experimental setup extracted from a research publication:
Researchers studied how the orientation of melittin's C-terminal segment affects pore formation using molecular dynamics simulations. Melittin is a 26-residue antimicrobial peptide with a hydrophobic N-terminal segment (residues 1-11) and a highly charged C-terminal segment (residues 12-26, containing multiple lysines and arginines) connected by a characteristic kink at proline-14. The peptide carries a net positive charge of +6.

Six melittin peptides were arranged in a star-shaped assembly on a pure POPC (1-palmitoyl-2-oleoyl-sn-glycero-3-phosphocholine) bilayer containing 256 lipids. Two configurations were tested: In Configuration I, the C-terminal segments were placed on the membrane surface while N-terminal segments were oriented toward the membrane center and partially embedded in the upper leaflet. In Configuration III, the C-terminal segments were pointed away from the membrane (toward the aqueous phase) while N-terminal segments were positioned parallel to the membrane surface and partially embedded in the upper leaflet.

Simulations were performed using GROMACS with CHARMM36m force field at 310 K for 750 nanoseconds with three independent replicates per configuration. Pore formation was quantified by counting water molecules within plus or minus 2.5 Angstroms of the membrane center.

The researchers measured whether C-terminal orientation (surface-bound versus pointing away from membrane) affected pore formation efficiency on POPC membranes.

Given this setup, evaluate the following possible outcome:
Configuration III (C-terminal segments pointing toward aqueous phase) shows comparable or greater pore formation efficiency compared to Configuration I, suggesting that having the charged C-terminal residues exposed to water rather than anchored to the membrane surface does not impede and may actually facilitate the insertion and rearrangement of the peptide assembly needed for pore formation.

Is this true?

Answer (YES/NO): NO